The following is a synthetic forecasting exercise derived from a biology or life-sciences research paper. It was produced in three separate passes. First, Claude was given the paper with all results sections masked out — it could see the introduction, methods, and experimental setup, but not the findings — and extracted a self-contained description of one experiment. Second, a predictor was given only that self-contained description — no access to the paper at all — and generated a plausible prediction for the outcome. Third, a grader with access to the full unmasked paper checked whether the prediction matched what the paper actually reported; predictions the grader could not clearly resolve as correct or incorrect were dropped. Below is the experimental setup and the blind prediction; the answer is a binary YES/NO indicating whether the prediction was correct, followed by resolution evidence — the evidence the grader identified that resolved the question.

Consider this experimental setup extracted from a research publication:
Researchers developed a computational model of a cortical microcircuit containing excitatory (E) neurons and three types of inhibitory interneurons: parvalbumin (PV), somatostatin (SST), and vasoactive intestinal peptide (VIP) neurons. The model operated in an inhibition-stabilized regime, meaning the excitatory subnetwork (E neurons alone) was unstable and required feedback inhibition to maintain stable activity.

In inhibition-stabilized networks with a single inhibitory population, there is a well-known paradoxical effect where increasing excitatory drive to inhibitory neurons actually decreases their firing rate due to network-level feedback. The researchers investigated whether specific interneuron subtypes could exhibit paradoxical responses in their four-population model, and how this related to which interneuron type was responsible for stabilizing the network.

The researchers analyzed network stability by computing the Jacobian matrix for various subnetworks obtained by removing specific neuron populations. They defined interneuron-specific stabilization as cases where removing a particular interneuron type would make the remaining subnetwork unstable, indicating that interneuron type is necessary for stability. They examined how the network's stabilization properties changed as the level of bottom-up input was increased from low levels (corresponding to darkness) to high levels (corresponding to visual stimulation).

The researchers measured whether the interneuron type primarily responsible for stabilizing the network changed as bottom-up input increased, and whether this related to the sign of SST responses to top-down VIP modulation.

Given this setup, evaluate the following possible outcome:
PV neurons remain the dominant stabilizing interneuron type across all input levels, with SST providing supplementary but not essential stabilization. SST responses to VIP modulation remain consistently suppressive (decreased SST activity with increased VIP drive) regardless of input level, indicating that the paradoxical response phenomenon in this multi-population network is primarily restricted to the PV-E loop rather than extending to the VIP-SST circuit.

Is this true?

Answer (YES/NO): NO